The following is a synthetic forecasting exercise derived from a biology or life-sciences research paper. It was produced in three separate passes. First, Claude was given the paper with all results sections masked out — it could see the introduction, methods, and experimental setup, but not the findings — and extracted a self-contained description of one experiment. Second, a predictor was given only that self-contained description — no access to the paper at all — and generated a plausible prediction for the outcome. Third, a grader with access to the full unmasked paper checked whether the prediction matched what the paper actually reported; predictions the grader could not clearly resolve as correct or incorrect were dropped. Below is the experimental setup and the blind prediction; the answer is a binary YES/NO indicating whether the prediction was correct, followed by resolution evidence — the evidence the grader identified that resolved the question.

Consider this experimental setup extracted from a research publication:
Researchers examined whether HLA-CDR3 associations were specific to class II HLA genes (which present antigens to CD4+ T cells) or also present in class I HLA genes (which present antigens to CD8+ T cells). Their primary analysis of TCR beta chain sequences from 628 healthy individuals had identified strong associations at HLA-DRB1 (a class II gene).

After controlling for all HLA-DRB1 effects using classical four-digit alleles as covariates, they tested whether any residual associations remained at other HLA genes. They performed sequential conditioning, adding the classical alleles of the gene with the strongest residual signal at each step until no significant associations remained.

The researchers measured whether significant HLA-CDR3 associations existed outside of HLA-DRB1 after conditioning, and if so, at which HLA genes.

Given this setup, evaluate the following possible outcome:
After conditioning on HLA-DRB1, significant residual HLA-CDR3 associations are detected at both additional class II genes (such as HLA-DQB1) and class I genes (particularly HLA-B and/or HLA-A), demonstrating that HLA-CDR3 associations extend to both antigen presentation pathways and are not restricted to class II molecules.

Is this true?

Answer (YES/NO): YES